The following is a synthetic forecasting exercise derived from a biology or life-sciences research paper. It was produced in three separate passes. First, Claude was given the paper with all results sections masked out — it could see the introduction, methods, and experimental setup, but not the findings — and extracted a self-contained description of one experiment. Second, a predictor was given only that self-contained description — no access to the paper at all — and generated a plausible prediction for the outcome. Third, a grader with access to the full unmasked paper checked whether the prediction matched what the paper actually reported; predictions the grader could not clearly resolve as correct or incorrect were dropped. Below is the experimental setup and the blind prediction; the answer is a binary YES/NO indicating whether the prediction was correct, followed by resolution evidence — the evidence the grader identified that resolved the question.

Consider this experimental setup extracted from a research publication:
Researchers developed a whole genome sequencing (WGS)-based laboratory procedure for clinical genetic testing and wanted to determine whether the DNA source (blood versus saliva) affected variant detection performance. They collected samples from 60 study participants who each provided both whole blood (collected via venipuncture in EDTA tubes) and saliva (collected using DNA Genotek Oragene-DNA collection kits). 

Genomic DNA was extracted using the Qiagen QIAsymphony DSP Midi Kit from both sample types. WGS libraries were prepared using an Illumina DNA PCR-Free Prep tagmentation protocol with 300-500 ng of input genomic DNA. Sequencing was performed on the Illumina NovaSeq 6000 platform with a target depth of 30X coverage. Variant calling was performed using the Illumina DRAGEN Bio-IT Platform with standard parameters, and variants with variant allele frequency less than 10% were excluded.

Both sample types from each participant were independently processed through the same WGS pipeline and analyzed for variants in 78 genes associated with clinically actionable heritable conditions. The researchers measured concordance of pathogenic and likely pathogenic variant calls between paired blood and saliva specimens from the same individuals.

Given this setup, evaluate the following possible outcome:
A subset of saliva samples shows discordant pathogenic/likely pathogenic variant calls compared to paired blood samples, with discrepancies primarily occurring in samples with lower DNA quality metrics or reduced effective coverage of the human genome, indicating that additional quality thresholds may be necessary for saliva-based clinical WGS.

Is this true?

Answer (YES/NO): NO